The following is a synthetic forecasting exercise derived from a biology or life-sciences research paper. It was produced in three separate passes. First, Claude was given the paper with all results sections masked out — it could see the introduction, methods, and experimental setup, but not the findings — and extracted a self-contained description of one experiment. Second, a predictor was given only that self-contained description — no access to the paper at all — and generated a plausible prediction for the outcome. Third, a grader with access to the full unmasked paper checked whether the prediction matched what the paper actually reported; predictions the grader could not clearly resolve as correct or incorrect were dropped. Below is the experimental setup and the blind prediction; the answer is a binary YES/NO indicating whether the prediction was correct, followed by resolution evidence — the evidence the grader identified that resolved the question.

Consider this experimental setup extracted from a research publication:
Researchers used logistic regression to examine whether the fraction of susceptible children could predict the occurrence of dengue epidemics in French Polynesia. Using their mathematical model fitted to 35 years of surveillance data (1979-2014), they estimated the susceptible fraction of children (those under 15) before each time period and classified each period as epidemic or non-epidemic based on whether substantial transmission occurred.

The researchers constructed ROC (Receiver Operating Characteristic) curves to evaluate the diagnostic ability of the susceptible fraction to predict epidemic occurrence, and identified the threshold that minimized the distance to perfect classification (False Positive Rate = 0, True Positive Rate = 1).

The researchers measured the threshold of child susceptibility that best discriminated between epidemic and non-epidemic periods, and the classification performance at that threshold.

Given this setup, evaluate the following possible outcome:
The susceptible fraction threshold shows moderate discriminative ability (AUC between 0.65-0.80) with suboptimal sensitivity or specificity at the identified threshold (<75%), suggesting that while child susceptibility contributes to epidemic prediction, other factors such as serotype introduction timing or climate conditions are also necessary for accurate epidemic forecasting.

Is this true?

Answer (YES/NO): NO